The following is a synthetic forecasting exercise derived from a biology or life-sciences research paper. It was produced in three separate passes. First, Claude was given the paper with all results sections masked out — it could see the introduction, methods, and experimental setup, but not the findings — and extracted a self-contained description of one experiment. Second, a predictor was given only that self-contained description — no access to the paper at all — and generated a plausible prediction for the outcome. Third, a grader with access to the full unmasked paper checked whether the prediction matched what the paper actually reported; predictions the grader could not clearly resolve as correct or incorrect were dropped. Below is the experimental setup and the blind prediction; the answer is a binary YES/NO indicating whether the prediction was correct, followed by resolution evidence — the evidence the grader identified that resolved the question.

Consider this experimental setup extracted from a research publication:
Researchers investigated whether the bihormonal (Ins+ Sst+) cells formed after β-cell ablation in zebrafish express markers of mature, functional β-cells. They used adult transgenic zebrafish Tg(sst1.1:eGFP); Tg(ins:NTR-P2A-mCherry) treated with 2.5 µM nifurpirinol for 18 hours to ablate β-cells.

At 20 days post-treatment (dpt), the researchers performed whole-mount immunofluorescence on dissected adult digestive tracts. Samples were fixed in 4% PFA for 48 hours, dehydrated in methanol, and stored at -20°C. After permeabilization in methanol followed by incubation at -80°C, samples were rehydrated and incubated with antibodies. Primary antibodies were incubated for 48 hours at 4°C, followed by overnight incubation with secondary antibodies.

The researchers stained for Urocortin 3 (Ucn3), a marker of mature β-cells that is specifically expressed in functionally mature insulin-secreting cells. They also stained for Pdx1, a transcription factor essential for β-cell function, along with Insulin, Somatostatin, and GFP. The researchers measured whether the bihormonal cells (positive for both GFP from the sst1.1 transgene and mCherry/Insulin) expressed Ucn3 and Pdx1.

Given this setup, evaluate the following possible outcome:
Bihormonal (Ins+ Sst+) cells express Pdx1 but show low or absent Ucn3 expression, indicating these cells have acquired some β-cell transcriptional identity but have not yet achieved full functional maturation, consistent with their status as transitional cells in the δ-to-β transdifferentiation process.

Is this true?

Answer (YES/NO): NO